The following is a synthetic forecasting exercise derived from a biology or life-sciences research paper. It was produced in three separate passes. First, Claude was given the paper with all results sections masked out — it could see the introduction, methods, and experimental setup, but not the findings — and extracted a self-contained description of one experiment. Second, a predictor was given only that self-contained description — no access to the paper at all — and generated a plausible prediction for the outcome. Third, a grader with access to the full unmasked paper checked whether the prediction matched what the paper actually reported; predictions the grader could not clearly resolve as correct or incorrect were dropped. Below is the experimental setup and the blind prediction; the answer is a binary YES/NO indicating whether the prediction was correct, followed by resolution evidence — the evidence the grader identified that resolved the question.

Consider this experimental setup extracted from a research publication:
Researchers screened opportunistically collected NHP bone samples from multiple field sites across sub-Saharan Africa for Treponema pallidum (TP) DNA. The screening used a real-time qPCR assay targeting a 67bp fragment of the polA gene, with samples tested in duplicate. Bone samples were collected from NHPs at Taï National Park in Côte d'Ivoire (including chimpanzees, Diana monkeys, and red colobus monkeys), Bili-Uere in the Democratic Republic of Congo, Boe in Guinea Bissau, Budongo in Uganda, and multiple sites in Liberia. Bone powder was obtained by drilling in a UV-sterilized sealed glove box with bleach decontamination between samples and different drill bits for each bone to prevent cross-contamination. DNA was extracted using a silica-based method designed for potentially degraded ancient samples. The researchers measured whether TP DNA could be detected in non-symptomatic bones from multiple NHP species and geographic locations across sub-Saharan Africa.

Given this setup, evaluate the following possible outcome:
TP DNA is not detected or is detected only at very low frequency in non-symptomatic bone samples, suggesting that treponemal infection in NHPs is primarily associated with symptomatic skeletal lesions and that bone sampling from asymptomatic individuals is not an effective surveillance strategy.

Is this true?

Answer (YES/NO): NO